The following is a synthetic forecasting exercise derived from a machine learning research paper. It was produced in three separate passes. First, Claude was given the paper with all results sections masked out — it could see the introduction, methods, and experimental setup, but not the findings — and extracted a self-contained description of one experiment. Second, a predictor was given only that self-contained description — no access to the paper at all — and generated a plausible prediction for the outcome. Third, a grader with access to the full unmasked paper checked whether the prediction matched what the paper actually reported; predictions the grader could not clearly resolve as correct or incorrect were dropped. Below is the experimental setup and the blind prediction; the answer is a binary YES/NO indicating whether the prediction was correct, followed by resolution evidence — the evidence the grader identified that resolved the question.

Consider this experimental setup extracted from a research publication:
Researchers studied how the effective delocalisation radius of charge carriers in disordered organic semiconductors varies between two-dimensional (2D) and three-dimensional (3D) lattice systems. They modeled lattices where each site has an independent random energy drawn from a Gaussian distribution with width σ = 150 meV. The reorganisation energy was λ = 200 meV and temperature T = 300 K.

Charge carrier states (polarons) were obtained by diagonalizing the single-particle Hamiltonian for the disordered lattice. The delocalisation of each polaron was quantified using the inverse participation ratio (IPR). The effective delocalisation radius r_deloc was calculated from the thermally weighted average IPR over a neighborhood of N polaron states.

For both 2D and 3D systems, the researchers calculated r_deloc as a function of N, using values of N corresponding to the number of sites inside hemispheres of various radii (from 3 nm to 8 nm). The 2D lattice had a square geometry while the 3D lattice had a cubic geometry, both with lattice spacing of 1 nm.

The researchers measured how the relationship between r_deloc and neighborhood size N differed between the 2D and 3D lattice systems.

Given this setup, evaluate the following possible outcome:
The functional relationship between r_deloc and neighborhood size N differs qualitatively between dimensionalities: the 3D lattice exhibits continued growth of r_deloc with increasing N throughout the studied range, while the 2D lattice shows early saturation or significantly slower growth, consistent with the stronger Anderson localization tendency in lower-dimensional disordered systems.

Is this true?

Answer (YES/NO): NO